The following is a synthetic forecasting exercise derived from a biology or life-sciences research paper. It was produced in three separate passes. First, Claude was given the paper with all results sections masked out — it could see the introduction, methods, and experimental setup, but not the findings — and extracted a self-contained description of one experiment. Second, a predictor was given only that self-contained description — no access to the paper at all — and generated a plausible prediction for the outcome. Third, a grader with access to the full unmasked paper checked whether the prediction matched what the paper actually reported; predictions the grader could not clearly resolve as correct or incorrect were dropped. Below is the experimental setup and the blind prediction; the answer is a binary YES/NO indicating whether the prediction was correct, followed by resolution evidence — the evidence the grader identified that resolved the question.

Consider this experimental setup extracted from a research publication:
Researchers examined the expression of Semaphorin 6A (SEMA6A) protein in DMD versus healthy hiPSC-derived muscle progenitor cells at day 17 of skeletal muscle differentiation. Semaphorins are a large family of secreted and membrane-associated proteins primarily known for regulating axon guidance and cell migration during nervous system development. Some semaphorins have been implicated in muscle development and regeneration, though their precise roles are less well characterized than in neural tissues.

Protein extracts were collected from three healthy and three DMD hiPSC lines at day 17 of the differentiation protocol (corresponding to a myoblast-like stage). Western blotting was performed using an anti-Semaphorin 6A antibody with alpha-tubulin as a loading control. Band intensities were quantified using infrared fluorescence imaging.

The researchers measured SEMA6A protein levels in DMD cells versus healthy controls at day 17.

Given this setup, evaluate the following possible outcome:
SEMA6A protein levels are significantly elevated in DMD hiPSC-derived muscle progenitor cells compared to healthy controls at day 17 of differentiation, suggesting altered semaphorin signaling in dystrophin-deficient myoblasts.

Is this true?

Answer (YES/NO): NO